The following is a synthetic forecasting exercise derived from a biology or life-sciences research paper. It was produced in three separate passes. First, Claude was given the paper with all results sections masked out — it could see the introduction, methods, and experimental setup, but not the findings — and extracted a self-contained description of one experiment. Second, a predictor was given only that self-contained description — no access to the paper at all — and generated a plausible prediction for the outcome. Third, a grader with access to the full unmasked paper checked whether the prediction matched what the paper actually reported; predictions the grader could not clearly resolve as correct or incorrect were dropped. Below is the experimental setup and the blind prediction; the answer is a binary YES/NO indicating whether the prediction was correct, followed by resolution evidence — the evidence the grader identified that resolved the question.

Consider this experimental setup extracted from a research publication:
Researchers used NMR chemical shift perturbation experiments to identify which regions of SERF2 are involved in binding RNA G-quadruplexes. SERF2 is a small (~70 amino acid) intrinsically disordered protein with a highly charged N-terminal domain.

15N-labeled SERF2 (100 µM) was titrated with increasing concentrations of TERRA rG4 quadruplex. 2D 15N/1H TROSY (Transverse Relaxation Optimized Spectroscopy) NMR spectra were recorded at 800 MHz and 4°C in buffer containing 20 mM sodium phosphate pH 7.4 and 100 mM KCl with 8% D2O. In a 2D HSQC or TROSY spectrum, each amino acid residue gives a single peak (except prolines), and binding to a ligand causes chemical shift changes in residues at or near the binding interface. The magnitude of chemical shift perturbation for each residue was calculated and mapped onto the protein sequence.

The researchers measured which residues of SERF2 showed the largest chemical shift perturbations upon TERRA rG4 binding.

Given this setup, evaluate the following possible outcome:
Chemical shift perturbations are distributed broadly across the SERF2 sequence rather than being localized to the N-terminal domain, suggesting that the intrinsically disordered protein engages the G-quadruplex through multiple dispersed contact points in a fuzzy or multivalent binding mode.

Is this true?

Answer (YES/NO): NO